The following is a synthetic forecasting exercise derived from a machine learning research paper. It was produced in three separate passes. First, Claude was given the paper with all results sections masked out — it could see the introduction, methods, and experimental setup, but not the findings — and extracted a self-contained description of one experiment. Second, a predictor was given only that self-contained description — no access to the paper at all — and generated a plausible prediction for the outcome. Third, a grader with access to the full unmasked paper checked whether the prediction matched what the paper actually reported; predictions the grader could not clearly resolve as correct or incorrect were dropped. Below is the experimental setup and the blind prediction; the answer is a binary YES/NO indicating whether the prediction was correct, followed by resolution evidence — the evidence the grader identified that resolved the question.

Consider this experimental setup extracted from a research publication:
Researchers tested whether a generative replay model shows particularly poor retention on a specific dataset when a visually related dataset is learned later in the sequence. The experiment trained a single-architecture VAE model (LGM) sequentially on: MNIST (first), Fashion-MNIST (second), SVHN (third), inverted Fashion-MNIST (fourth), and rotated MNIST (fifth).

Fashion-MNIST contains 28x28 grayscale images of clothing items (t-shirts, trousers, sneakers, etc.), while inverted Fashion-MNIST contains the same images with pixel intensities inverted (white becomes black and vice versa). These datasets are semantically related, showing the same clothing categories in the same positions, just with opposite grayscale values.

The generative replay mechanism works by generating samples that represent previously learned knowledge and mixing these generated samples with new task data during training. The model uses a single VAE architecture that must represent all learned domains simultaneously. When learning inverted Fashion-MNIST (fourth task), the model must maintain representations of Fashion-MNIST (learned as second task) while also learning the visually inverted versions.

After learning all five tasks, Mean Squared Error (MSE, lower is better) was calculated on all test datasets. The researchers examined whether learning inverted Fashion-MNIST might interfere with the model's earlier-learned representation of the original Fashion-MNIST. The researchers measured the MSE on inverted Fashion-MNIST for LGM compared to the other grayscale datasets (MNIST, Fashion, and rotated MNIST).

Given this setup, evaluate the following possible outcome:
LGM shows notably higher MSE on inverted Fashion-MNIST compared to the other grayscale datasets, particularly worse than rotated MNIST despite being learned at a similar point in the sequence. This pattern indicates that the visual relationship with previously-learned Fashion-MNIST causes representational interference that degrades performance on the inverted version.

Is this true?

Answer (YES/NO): YES